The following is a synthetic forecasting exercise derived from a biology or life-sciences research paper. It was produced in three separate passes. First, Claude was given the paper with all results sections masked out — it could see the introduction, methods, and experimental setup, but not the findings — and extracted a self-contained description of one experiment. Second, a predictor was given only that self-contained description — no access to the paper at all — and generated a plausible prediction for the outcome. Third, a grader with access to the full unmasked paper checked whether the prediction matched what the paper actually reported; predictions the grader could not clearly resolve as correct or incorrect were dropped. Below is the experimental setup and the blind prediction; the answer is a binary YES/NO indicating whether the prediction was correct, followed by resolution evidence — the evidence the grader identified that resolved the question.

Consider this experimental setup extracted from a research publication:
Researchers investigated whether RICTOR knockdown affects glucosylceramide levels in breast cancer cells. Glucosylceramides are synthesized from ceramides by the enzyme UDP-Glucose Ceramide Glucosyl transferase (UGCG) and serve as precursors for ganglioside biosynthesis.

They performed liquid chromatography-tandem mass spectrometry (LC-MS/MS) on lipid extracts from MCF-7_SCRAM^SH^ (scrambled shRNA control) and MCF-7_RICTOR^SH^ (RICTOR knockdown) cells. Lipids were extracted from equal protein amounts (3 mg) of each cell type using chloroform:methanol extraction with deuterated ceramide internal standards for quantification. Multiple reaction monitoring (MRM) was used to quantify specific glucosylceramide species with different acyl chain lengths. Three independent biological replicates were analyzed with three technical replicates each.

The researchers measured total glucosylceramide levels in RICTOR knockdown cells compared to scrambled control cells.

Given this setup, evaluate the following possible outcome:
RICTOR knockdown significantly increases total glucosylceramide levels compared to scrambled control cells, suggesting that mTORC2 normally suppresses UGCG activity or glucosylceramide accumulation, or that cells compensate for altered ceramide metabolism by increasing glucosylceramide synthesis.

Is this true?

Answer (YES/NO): NO